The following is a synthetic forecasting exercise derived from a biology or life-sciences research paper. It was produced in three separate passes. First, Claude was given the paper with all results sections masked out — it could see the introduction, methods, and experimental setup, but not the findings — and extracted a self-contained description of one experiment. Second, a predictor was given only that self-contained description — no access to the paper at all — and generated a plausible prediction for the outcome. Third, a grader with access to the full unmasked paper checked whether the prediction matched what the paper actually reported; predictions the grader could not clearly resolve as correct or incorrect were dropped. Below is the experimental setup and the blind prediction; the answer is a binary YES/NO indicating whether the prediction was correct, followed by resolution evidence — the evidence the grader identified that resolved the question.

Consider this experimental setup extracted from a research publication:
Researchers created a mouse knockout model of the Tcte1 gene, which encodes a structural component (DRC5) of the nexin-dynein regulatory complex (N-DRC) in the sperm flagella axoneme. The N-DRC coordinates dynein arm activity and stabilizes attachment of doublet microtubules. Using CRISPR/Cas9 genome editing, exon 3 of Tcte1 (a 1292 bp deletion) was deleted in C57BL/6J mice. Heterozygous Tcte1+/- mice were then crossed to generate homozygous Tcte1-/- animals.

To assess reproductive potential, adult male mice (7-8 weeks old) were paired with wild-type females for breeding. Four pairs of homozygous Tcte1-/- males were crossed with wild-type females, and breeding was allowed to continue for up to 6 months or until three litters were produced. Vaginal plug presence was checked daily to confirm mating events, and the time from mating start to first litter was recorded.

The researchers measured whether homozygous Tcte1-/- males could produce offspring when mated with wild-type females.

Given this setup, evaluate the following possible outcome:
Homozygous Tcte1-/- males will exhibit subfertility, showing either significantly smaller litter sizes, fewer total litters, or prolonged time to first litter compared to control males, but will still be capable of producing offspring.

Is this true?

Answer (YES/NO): NO